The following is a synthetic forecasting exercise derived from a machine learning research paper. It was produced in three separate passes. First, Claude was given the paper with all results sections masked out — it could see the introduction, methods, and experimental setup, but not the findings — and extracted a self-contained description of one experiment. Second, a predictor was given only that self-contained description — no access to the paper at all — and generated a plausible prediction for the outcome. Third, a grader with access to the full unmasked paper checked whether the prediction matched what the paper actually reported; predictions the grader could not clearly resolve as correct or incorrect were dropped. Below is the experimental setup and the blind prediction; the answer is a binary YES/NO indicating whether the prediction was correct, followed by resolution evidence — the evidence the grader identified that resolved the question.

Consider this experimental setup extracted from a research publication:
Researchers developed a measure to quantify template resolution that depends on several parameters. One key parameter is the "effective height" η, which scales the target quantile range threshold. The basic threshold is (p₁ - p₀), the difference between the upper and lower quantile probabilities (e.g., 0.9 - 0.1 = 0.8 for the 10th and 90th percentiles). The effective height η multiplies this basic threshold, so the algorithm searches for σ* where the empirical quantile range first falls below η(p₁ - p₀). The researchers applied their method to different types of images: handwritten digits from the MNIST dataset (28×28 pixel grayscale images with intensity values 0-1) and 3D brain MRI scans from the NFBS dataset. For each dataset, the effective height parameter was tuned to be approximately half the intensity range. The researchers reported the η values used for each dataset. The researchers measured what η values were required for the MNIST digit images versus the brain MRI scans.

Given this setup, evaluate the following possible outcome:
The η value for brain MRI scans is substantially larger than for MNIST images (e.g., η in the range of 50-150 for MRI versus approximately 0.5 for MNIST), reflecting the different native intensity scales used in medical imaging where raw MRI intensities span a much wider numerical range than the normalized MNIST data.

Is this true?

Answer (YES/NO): NO